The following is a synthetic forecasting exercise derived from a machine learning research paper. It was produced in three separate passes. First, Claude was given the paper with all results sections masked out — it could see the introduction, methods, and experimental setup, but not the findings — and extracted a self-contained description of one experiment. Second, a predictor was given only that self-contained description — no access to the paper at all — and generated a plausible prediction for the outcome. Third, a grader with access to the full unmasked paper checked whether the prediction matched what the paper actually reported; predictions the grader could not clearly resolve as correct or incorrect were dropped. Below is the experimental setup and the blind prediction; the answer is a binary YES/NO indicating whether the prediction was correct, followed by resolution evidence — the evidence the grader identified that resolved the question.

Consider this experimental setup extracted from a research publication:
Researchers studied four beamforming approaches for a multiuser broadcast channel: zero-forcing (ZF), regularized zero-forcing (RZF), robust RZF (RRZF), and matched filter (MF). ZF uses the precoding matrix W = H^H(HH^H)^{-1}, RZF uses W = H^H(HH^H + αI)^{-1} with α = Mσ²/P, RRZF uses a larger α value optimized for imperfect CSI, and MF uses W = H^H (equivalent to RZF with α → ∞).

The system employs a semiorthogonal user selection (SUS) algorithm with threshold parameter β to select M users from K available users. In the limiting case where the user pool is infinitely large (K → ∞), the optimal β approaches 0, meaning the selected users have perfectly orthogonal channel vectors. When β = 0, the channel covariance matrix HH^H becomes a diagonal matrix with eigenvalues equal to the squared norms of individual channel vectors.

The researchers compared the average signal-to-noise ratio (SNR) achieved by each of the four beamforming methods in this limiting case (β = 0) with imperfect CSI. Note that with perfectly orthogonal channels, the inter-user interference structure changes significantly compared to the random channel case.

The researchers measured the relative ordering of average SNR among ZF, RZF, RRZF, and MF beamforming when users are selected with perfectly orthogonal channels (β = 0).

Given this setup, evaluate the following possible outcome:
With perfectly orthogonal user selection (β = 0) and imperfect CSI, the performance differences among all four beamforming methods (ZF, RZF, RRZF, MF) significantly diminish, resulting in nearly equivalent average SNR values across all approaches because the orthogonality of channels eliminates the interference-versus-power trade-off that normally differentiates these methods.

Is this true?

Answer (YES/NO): NO